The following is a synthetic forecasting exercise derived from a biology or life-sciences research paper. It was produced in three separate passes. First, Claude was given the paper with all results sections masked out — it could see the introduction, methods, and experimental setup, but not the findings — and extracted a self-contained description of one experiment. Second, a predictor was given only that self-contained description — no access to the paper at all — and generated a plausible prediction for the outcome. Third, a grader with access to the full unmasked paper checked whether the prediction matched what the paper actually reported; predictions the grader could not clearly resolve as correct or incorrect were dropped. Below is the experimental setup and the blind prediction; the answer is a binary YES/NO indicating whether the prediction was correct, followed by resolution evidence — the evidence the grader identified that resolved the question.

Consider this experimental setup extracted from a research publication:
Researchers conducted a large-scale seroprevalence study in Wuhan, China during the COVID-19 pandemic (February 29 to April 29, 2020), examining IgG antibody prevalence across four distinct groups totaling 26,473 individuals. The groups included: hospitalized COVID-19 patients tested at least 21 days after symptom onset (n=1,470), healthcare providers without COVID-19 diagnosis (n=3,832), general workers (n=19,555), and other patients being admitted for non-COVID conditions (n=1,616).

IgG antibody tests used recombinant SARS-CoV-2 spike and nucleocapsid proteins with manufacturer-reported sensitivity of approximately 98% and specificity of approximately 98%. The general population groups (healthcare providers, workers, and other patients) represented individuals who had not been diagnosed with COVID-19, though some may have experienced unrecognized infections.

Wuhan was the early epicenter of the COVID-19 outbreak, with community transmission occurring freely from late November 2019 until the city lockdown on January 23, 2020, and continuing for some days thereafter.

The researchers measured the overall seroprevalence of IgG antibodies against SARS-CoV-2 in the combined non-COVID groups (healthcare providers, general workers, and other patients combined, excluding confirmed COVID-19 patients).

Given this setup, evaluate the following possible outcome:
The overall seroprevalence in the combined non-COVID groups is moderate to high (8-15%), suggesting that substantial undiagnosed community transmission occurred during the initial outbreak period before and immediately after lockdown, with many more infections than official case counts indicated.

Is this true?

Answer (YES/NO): NO